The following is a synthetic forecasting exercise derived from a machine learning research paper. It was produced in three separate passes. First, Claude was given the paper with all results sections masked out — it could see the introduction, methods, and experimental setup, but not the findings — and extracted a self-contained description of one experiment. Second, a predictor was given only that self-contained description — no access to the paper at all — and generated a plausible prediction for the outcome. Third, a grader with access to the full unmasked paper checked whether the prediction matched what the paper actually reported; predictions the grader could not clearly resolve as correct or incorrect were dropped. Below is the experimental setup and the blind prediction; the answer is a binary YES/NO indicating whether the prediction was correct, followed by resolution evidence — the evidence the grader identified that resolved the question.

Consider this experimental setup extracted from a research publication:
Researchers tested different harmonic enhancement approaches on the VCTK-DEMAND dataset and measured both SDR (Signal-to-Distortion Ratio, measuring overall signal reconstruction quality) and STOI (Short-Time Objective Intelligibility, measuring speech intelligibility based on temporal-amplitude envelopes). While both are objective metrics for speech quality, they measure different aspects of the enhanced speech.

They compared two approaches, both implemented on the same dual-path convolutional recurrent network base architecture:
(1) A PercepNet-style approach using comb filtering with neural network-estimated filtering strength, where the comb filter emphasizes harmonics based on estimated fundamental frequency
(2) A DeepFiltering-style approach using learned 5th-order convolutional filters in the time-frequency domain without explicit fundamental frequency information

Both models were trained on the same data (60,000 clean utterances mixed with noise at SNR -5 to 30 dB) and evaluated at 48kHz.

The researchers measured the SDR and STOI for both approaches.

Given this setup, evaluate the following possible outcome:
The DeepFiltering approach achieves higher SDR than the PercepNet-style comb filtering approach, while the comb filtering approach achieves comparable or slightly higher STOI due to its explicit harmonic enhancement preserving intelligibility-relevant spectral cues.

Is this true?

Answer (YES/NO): NO